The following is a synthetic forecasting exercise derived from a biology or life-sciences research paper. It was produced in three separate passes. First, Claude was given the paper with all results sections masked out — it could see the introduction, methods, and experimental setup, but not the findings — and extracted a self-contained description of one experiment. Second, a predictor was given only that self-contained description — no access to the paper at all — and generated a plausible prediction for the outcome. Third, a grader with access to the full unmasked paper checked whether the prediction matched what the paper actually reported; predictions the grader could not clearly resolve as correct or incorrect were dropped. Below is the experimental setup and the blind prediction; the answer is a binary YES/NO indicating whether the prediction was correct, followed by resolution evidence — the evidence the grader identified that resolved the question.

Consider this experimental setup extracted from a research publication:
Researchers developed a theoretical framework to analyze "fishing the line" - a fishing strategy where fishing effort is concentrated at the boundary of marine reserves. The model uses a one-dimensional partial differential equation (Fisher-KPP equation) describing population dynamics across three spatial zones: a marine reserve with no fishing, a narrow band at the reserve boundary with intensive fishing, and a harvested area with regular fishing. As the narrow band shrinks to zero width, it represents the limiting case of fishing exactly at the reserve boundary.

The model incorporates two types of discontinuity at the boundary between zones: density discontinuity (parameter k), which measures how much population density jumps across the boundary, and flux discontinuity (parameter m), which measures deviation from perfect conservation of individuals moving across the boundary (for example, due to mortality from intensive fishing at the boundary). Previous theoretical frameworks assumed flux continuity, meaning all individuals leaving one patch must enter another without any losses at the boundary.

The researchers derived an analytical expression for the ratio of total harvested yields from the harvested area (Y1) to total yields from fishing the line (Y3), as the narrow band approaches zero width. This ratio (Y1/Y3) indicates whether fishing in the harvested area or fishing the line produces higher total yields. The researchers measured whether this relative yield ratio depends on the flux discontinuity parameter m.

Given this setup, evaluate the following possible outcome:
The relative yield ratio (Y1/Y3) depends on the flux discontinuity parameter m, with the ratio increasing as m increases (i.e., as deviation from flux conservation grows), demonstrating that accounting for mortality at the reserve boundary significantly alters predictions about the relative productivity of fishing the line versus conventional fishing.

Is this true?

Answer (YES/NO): NO